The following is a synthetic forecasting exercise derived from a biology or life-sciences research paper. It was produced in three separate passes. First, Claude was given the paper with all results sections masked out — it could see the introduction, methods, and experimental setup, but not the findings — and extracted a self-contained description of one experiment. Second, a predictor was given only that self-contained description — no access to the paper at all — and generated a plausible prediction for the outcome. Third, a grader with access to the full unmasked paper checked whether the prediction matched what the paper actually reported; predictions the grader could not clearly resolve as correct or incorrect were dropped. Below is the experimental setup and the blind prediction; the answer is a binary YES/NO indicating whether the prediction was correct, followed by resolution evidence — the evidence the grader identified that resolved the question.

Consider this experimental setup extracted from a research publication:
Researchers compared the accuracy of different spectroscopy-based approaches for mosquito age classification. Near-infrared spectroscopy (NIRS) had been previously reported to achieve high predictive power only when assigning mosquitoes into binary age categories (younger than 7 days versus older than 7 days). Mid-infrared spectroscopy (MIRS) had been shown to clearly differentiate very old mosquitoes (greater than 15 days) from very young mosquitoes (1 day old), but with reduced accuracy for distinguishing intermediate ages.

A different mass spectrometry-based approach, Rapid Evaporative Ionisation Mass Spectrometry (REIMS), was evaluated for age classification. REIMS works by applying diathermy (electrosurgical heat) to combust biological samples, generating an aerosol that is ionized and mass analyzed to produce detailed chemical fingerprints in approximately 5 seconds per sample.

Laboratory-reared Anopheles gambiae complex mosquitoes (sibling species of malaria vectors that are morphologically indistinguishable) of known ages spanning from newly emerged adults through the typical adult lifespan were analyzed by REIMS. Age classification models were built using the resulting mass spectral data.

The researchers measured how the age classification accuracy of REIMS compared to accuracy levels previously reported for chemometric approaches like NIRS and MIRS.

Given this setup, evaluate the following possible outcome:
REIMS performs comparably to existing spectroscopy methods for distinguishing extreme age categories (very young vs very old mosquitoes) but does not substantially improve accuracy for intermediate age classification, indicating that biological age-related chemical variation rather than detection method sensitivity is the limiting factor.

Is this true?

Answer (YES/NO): NO